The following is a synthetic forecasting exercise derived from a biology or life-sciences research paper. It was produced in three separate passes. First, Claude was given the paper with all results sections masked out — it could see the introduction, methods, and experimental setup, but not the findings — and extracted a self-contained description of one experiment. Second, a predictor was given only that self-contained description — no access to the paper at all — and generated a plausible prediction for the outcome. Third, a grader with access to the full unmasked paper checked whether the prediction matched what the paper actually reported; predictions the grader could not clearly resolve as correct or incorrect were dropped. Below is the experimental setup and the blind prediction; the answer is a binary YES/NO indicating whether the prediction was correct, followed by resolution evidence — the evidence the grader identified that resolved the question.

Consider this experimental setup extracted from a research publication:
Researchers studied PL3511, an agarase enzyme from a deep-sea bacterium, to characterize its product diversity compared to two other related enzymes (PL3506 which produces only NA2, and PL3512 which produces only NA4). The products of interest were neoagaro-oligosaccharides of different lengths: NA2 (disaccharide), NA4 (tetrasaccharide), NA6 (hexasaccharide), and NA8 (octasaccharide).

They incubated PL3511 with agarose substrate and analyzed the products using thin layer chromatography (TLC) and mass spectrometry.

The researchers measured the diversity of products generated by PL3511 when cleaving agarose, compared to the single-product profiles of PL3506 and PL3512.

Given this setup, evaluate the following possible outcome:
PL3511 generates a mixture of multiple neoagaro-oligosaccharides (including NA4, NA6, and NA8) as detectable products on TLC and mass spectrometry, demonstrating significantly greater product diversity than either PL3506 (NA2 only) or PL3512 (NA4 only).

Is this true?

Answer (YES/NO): YES